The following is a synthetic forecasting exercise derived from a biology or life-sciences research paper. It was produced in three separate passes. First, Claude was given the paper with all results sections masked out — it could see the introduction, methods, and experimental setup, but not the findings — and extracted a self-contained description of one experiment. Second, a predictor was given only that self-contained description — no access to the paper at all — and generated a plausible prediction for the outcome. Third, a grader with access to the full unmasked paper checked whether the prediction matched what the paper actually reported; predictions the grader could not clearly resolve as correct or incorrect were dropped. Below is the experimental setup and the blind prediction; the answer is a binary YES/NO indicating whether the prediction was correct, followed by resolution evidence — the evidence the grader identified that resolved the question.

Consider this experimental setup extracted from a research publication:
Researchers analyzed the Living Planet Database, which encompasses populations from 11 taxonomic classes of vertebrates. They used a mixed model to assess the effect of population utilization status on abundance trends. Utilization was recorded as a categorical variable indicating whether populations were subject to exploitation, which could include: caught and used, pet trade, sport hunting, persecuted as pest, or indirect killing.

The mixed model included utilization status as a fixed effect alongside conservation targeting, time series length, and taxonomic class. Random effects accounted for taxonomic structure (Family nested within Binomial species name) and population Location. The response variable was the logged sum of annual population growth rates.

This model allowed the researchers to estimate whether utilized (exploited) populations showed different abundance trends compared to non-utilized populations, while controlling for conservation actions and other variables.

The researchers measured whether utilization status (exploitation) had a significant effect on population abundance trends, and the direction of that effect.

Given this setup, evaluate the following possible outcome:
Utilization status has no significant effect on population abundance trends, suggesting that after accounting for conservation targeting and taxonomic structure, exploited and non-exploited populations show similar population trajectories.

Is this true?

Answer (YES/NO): YES